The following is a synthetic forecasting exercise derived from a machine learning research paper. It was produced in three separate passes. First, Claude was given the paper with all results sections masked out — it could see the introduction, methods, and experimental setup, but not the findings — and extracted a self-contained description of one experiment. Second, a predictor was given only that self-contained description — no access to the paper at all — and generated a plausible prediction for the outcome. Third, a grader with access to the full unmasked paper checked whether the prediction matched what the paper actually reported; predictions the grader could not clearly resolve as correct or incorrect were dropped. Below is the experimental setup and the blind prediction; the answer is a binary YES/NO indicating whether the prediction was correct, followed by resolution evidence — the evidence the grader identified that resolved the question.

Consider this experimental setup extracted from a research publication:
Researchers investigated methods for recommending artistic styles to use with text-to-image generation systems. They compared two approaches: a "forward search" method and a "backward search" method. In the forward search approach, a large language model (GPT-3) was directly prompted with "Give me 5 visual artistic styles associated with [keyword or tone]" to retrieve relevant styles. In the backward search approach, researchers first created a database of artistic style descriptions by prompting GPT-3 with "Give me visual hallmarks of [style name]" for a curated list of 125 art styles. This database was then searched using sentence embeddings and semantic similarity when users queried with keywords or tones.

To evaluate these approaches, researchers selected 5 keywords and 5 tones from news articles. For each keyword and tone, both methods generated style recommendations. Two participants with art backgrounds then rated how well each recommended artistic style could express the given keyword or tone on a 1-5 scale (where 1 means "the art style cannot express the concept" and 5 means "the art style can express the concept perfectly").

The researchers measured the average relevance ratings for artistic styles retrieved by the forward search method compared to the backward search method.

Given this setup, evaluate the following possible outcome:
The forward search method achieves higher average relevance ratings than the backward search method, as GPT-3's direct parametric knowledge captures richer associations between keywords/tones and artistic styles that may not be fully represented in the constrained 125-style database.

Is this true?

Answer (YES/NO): YES